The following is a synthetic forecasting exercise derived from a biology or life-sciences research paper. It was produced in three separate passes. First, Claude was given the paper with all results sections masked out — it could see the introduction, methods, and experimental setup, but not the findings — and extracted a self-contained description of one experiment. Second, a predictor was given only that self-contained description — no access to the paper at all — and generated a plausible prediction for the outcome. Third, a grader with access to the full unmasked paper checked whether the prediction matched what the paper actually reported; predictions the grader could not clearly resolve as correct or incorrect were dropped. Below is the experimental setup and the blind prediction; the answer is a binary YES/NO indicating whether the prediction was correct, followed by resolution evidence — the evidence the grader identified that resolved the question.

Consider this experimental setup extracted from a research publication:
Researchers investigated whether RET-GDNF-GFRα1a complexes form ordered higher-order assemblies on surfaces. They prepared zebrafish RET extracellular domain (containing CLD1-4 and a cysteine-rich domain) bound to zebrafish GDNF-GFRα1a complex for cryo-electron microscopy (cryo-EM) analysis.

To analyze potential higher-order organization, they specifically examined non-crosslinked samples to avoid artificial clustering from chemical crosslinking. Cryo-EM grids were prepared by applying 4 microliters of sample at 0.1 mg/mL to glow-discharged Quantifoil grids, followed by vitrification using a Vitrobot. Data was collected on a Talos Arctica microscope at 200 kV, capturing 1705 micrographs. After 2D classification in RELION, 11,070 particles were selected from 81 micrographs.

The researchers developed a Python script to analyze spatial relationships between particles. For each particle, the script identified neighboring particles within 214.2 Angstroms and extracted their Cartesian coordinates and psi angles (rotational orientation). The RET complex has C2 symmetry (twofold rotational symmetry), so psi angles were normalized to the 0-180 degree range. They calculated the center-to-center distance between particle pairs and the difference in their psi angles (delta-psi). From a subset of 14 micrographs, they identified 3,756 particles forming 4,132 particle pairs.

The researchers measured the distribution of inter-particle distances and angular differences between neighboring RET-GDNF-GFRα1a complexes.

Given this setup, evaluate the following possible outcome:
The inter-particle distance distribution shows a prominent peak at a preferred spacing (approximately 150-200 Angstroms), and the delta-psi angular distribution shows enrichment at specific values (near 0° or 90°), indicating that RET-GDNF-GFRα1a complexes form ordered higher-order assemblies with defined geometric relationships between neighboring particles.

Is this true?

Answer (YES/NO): YES